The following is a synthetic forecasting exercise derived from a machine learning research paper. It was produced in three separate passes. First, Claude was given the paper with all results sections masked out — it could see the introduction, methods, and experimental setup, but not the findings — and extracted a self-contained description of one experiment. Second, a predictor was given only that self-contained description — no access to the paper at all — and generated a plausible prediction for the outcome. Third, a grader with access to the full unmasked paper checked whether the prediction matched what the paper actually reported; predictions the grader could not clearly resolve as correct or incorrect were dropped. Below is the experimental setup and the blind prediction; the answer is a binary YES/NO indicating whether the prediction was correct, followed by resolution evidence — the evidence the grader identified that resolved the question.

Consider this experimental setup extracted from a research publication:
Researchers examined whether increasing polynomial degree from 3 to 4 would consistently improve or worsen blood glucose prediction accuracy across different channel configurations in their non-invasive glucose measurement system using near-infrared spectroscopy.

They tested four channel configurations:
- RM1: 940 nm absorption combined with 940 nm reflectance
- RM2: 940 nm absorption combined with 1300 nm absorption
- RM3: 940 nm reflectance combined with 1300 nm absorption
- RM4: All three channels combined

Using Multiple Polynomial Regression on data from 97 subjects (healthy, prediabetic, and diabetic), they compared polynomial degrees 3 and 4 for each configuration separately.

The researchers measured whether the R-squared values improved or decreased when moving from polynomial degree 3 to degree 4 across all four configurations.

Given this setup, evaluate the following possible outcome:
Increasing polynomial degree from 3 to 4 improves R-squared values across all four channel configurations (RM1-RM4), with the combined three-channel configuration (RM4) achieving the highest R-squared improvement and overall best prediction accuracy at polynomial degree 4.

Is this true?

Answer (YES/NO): NO